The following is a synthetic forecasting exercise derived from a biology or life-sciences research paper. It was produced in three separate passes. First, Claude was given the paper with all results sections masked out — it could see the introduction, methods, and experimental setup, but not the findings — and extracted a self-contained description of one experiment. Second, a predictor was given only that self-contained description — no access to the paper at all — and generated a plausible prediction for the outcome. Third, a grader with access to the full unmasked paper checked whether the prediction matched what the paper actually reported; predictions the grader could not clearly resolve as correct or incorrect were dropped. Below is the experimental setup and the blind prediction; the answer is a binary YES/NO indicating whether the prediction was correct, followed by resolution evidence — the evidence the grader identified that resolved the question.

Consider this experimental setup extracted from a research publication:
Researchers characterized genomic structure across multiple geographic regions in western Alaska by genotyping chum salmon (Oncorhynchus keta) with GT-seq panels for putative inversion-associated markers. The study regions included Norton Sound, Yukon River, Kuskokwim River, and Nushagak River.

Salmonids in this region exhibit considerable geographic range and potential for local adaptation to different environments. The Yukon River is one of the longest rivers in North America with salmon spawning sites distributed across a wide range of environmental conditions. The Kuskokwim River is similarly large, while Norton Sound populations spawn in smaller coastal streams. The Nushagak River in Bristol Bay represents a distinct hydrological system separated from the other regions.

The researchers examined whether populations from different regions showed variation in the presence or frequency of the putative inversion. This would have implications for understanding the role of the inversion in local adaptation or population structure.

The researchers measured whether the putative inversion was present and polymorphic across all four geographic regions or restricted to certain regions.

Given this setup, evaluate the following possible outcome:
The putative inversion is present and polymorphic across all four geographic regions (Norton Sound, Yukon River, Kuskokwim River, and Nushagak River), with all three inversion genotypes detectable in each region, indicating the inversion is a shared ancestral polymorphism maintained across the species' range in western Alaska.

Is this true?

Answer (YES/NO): NO